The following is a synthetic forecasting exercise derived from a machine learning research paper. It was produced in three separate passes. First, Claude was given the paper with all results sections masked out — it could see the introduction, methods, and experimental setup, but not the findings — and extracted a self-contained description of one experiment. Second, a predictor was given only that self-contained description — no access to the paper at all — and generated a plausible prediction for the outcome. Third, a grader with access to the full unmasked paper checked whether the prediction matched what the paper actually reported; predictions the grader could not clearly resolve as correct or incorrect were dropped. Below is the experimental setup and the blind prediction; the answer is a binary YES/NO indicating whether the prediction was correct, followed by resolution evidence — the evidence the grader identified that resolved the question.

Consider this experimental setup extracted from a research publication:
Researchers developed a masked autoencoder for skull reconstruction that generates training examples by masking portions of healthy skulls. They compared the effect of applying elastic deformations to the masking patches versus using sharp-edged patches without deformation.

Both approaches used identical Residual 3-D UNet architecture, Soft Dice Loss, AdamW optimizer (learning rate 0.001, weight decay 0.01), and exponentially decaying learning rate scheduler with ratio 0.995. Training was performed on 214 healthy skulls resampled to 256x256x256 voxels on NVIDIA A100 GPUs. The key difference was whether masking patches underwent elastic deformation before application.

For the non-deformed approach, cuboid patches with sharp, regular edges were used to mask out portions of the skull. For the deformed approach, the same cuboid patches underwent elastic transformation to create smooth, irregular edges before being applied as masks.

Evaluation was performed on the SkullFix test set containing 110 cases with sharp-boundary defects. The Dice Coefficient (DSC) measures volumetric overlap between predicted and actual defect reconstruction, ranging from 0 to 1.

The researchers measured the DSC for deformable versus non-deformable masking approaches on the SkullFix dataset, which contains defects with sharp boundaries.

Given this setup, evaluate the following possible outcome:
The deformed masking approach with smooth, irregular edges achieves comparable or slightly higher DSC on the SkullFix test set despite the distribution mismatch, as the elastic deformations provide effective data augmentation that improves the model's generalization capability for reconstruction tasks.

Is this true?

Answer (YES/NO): YES